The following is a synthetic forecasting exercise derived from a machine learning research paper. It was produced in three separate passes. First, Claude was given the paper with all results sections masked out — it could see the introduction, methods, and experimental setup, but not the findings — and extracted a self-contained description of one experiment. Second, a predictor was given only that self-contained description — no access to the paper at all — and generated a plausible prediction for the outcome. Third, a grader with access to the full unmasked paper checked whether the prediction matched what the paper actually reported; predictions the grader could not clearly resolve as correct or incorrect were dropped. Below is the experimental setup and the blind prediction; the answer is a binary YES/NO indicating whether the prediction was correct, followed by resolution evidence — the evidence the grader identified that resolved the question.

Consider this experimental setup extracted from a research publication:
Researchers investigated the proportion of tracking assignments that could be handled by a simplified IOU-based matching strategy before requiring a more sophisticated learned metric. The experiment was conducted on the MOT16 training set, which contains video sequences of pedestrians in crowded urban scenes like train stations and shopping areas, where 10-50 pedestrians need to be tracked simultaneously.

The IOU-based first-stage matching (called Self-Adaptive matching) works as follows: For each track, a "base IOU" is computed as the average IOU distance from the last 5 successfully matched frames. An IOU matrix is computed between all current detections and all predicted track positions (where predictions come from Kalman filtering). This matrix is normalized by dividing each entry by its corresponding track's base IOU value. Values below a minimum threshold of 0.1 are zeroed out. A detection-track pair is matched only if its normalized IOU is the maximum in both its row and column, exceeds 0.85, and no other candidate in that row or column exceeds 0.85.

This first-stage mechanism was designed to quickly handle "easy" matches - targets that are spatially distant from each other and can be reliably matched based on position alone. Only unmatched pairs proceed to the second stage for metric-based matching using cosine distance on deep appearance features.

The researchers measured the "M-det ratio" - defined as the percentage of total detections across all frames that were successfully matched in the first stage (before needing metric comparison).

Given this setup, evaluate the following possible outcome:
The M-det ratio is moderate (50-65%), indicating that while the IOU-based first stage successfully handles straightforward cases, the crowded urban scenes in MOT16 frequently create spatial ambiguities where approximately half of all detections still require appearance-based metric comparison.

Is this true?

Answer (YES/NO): NO